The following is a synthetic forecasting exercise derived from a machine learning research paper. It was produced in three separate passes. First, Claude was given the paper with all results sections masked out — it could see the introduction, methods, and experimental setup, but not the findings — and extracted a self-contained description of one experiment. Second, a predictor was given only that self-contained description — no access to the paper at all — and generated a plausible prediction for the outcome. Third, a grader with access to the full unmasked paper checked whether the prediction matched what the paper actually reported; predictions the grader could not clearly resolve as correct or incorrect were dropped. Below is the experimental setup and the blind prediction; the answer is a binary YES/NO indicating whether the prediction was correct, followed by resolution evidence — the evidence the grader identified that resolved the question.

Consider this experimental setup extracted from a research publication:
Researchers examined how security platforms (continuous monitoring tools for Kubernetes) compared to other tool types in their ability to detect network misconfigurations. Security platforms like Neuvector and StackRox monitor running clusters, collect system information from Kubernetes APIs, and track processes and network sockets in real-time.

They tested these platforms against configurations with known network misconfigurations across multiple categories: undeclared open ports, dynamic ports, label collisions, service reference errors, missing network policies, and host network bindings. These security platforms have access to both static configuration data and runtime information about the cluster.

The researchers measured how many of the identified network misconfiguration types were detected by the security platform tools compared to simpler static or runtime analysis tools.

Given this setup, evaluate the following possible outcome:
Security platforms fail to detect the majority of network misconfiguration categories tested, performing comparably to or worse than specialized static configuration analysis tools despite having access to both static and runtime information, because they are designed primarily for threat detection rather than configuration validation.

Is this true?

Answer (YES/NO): YES